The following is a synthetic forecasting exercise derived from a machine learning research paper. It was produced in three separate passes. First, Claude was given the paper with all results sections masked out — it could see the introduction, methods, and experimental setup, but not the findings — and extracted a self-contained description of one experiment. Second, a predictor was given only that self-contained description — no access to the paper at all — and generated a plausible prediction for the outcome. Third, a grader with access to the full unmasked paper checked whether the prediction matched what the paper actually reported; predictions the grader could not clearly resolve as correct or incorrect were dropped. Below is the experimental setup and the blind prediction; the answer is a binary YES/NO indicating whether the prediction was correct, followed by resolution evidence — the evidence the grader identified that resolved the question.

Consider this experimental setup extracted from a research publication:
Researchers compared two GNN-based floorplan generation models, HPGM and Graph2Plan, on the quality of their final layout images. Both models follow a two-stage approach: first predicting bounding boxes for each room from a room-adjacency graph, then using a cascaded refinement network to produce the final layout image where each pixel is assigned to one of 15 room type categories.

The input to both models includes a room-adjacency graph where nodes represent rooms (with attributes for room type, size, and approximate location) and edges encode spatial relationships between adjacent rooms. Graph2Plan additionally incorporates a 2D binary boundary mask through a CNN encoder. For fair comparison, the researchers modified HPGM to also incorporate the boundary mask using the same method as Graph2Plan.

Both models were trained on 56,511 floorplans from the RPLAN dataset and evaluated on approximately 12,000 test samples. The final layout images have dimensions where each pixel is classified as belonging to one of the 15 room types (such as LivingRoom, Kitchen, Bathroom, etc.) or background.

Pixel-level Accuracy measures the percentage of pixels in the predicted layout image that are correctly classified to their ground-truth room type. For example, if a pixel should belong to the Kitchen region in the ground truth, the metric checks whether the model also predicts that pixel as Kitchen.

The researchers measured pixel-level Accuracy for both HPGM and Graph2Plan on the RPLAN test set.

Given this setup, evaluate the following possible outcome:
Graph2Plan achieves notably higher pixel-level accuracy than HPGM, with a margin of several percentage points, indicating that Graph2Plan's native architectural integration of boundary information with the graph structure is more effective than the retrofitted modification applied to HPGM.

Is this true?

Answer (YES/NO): YES